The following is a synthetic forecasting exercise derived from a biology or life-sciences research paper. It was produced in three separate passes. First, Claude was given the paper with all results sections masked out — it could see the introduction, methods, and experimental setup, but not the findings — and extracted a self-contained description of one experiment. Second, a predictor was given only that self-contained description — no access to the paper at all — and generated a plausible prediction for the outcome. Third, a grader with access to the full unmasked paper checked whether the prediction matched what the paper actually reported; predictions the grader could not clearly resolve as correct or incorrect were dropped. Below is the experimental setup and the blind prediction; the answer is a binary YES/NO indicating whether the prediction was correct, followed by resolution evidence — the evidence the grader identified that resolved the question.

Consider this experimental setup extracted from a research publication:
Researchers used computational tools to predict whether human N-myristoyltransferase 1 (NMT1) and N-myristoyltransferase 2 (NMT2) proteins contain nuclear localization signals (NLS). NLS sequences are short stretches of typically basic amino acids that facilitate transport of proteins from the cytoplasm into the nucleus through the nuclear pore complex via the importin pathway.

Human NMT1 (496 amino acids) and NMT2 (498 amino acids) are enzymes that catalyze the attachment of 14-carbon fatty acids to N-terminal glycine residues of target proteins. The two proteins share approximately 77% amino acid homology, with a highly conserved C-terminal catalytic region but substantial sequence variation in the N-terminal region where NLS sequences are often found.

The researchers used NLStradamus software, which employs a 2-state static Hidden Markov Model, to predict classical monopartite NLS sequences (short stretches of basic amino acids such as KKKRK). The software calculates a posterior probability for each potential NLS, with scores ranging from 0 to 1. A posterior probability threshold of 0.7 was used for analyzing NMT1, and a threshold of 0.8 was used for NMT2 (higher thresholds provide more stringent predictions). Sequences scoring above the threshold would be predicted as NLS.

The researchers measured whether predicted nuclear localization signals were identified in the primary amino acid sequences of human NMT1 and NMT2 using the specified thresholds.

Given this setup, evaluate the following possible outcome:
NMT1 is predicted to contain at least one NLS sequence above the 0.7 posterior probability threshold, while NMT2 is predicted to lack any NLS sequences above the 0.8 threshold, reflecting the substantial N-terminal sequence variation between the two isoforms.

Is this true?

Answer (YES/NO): NO